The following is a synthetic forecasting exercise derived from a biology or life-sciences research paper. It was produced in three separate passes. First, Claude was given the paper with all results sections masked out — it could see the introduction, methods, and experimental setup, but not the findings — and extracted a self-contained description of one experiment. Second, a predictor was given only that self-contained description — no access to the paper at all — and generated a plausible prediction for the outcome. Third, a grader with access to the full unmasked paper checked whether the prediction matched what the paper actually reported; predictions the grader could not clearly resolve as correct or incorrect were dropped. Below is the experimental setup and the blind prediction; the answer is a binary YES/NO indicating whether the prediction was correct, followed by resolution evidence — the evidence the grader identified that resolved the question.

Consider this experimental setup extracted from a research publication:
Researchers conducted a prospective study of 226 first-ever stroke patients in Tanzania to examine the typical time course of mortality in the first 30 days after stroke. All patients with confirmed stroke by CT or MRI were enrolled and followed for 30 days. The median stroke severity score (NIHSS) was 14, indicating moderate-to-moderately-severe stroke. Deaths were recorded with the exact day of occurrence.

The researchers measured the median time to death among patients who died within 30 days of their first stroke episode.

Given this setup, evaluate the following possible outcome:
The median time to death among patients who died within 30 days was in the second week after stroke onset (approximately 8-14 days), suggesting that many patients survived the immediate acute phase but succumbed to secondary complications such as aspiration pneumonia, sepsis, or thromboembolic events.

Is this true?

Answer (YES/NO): NO